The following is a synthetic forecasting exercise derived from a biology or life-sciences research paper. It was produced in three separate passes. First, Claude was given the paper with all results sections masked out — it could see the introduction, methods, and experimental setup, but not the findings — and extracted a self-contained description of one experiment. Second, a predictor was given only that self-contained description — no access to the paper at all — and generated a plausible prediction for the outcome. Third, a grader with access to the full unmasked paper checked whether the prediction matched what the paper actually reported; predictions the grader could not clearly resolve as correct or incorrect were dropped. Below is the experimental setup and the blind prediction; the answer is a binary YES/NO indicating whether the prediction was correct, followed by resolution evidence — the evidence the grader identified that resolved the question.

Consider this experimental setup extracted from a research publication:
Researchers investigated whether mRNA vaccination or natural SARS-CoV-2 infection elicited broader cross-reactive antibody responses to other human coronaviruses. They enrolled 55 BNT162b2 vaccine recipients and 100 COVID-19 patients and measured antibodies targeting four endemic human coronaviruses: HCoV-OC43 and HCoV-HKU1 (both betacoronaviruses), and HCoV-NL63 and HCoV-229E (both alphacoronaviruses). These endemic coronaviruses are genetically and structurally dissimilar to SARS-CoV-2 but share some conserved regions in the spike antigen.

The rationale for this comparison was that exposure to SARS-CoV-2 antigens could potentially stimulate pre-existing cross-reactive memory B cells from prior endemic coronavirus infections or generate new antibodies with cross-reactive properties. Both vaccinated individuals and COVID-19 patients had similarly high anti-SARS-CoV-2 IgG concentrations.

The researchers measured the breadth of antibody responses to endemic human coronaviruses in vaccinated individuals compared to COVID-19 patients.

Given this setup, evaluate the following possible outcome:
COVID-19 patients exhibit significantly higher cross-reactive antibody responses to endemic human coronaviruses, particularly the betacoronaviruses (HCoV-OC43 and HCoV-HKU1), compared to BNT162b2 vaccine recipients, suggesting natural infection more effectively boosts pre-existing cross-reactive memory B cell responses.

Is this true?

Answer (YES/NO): YES